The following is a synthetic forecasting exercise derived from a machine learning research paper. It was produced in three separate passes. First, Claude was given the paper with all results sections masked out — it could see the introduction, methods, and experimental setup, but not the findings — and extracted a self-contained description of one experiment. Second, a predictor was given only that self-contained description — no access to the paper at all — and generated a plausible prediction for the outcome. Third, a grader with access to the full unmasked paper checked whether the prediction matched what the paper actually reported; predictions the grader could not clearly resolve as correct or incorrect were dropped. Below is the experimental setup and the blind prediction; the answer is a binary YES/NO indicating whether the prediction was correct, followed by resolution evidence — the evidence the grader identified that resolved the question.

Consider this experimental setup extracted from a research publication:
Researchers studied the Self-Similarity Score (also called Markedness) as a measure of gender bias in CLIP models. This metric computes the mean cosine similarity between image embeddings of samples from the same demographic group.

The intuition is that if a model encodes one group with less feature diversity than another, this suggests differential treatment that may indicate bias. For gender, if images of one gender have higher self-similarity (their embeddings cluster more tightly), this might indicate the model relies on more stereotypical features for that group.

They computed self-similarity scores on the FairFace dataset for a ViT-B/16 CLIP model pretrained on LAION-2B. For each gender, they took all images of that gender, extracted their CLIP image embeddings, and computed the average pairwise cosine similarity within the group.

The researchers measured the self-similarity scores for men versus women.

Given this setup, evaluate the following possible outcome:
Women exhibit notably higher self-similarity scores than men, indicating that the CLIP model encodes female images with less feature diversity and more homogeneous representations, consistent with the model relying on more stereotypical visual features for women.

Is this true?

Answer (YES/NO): YES